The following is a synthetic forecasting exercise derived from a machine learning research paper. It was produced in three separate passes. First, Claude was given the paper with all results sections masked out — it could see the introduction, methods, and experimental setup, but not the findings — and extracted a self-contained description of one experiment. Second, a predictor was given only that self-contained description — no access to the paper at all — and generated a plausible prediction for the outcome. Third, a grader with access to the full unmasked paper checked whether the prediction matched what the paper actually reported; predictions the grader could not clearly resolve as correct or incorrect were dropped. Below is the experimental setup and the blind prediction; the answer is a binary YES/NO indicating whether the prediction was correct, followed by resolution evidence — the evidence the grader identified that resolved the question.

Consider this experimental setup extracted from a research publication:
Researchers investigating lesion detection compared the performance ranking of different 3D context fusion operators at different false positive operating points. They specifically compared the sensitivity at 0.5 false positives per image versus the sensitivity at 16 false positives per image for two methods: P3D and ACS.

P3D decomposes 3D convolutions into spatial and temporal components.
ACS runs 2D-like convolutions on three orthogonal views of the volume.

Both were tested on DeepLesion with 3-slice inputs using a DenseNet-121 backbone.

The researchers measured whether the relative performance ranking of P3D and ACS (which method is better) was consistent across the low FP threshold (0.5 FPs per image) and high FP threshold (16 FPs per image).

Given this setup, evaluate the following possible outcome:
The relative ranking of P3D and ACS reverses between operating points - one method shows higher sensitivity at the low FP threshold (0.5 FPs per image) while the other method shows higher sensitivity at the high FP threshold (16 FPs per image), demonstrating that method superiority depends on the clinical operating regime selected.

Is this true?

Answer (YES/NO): NO